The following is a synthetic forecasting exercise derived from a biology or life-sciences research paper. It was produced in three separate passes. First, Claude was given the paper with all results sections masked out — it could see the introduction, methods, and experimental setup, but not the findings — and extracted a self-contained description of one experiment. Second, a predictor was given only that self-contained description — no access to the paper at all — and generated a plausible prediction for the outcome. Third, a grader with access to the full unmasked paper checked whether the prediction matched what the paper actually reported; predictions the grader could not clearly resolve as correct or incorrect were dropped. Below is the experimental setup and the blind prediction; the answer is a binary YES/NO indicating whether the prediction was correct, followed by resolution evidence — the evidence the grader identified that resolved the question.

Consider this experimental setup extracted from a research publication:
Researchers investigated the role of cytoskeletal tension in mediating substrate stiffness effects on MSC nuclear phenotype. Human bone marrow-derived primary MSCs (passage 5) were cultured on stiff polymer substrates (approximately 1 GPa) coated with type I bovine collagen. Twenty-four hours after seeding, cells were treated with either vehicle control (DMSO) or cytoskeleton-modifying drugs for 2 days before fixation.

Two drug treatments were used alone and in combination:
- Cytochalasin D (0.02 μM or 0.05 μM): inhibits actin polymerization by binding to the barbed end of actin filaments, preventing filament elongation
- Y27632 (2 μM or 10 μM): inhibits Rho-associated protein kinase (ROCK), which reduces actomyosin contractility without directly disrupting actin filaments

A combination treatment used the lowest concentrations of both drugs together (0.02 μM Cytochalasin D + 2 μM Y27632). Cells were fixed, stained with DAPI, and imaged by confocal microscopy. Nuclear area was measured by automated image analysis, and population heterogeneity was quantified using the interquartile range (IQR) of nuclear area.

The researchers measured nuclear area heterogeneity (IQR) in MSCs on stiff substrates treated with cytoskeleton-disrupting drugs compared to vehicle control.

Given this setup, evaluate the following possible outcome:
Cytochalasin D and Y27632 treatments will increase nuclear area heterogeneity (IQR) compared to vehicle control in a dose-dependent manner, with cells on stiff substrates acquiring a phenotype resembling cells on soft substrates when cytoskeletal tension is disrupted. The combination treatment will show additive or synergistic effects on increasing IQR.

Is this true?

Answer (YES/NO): NO